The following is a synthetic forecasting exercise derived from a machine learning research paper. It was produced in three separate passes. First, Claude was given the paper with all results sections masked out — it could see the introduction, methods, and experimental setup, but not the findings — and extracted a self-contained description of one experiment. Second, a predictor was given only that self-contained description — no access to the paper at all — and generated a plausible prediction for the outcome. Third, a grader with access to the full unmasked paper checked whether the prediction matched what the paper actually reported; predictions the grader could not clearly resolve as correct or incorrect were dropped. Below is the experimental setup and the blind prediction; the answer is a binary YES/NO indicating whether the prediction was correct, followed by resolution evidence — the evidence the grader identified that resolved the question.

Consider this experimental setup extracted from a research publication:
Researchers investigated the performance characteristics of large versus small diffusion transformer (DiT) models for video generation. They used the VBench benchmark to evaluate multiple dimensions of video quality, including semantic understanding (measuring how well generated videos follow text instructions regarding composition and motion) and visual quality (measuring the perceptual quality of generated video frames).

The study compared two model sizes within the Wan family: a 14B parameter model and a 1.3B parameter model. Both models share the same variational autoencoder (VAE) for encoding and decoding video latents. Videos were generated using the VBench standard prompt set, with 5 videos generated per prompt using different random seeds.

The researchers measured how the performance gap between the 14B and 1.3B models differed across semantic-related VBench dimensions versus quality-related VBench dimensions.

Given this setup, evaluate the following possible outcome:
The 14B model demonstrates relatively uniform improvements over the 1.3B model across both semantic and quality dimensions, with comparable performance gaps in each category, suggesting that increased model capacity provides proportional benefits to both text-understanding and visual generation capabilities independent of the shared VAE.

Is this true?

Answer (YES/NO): NO